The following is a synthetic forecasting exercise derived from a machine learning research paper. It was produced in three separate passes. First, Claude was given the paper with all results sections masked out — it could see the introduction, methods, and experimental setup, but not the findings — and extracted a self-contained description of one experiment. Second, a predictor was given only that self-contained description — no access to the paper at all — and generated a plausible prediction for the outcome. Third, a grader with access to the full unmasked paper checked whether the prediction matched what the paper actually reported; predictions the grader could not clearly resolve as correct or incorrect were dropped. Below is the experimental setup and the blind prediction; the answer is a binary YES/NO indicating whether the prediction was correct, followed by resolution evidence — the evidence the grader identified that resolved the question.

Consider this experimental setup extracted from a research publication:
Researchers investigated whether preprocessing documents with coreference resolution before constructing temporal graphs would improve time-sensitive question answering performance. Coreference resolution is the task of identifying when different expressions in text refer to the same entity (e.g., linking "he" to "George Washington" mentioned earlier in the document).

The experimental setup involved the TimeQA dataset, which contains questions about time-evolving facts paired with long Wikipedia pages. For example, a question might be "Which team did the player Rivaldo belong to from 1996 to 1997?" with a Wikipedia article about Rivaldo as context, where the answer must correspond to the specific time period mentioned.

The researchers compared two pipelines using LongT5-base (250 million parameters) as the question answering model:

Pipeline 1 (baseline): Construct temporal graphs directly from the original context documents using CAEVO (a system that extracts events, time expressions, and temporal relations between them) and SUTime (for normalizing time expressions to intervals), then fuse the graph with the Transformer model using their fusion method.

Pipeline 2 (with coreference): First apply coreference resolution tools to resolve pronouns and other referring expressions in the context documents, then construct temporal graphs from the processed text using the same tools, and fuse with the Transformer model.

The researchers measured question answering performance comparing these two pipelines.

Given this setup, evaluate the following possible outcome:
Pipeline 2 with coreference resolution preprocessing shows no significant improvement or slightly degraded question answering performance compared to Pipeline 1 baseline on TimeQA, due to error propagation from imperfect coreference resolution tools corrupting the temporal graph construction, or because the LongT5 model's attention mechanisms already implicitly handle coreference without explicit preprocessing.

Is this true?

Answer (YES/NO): YES